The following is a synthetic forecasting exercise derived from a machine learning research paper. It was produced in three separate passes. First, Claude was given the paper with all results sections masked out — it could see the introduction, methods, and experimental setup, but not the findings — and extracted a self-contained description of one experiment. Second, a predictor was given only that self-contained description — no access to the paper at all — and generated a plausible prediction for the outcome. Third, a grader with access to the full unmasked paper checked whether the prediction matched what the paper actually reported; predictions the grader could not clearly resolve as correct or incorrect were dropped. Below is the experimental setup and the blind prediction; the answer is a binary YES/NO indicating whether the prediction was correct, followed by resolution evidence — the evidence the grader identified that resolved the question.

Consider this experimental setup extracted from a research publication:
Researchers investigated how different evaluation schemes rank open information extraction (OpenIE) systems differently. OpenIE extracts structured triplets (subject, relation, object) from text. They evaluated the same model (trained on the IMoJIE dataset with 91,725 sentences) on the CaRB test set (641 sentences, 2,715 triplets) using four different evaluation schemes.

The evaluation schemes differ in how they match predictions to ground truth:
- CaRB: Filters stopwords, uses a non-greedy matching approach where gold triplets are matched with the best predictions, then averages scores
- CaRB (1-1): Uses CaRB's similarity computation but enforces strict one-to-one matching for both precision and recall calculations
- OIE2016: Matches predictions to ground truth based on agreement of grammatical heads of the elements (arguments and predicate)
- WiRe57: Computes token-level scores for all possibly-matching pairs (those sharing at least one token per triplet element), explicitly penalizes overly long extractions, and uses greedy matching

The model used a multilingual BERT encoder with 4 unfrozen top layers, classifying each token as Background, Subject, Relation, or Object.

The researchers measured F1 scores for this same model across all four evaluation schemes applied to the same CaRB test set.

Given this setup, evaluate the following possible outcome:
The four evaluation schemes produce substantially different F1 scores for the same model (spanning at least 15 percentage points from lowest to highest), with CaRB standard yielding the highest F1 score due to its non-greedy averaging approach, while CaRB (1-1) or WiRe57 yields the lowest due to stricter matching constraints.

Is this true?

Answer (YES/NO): NO